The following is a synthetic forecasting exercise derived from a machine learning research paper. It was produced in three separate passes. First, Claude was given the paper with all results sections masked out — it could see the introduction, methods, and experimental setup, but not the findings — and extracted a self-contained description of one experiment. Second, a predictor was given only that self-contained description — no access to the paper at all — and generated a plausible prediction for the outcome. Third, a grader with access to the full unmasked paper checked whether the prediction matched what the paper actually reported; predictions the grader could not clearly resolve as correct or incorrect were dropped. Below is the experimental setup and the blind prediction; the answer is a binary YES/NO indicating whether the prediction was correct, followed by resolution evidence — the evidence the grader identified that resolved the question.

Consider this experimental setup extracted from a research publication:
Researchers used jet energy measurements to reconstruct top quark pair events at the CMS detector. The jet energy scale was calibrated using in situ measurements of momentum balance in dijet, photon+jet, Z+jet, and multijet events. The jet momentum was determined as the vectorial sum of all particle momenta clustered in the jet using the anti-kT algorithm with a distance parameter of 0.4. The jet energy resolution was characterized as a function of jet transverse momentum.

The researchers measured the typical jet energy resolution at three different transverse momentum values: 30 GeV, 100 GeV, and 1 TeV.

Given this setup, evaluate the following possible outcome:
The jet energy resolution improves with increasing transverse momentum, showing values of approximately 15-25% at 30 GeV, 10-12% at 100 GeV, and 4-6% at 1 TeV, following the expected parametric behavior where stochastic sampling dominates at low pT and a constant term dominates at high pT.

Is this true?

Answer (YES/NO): NO